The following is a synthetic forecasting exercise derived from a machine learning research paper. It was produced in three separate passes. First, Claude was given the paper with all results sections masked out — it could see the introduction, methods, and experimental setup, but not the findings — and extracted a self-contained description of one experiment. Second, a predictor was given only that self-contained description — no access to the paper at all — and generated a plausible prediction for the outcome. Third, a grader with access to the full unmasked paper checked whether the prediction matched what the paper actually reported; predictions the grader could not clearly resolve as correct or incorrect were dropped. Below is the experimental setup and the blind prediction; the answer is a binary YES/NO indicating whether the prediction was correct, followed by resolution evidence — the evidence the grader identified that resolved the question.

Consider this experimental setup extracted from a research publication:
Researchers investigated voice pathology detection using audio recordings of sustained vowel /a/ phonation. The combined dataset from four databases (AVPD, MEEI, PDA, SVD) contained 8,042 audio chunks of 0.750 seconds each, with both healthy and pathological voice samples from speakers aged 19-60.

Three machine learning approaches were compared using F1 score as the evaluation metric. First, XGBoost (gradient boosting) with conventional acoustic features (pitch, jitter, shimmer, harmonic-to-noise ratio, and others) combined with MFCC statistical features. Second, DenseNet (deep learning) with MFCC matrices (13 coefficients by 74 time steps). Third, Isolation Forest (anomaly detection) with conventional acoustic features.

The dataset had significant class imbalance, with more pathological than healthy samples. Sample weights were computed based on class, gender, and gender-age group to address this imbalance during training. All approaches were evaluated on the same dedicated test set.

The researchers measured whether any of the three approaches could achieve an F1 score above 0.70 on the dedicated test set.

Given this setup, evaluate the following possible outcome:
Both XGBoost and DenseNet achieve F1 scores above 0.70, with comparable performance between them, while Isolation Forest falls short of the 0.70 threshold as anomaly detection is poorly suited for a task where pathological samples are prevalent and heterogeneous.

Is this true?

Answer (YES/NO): NO